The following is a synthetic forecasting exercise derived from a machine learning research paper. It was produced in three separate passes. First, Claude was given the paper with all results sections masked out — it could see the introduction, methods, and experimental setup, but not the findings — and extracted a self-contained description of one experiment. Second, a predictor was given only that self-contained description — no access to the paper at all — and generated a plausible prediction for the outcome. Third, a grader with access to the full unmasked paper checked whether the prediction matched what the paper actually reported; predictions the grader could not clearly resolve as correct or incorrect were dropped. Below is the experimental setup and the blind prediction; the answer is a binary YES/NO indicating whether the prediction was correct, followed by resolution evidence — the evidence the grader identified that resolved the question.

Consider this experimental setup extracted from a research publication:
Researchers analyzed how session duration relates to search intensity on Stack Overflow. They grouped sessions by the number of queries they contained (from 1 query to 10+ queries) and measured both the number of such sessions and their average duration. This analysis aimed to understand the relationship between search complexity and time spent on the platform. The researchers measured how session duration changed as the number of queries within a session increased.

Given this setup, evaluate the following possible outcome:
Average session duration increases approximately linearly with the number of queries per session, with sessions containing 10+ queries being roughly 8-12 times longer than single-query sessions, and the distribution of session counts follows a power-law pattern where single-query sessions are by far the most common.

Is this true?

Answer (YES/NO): NO